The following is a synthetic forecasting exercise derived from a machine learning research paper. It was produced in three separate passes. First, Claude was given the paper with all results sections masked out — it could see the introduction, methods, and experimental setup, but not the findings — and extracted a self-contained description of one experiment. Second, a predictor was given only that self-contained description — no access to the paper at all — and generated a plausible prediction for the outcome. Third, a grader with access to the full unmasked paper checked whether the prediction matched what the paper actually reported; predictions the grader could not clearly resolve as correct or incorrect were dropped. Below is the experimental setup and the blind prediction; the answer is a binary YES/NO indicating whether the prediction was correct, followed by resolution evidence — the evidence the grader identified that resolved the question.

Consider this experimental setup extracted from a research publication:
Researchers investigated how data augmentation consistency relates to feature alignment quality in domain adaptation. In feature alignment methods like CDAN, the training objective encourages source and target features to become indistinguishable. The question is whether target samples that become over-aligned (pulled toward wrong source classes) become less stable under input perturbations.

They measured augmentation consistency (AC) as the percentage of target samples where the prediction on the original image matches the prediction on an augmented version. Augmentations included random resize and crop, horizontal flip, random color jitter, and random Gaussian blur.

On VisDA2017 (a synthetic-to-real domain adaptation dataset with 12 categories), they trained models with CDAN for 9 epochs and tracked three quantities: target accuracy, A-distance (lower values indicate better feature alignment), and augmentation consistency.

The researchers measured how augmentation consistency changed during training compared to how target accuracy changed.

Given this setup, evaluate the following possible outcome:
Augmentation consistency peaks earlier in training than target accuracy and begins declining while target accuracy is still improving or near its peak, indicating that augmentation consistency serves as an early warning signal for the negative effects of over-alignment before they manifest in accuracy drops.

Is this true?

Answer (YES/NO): NO